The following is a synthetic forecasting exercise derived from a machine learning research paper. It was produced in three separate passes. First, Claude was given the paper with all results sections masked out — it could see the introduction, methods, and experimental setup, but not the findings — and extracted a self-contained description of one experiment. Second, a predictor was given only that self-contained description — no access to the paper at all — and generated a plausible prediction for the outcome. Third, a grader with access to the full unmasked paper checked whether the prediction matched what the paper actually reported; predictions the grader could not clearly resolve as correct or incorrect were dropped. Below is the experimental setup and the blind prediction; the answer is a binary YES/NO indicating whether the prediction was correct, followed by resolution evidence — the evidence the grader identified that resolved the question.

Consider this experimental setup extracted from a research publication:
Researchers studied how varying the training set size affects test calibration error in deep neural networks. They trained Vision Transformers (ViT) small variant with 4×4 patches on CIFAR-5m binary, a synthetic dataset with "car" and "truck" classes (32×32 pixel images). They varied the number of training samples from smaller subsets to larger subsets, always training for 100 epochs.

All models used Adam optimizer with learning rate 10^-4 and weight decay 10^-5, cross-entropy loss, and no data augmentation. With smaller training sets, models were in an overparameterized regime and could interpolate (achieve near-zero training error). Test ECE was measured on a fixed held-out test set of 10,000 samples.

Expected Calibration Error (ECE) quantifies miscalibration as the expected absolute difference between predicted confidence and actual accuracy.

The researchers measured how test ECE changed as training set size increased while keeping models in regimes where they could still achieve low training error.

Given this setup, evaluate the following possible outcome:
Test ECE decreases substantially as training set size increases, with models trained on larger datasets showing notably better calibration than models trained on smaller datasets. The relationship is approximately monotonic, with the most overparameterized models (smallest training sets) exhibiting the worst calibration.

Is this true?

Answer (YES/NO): YES